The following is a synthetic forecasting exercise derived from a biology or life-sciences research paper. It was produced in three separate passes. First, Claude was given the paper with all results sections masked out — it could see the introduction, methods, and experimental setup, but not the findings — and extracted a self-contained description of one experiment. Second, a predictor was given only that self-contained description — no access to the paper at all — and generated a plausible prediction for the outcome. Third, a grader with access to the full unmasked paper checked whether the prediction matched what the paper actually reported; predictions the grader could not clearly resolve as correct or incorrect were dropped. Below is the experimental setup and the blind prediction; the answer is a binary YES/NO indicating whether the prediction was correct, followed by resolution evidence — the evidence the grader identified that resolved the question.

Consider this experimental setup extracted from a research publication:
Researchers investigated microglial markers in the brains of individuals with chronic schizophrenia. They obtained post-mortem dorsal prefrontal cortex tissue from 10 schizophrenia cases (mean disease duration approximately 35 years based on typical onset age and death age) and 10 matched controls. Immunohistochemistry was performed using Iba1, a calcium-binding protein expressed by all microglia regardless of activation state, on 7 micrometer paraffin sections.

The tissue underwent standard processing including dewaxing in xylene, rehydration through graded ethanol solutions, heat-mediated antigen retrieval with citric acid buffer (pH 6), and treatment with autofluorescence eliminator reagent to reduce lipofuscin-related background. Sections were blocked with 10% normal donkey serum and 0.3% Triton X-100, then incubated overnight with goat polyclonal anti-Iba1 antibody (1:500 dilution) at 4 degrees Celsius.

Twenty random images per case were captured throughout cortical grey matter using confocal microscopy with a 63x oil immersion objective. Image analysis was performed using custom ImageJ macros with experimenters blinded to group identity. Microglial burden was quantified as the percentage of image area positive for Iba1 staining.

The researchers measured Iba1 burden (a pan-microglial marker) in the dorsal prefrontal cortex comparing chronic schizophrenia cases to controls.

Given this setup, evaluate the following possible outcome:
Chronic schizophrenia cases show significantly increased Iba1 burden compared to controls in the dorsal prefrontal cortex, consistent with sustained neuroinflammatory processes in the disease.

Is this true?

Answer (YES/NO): NO